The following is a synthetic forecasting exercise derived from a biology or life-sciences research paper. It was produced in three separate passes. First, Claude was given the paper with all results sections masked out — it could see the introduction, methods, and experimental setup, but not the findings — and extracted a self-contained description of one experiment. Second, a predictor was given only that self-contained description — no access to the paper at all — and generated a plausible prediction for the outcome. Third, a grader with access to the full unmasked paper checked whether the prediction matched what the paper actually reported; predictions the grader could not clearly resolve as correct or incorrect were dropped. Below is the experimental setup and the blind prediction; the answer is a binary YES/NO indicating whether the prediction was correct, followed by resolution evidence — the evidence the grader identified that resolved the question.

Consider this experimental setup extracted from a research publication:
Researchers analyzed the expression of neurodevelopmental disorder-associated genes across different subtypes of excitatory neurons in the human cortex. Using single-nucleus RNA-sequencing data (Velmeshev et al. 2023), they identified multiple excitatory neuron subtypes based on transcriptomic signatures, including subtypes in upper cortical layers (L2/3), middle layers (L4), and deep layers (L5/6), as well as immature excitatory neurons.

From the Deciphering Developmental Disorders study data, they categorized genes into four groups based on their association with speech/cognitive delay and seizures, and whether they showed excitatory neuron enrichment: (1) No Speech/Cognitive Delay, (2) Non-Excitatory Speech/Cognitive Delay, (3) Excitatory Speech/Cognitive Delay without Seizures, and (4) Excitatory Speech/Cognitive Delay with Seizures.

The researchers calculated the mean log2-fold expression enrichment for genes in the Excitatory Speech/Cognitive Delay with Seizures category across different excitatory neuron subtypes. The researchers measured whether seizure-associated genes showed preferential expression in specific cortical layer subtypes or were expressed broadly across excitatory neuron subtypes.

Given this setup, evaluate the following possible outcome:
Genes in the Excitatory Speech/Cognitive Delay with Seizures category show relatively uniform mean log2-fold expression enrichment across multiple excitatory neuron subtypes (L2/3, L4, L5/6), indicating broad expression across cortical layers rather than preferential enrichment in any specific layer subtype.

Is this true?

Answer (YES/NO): NO